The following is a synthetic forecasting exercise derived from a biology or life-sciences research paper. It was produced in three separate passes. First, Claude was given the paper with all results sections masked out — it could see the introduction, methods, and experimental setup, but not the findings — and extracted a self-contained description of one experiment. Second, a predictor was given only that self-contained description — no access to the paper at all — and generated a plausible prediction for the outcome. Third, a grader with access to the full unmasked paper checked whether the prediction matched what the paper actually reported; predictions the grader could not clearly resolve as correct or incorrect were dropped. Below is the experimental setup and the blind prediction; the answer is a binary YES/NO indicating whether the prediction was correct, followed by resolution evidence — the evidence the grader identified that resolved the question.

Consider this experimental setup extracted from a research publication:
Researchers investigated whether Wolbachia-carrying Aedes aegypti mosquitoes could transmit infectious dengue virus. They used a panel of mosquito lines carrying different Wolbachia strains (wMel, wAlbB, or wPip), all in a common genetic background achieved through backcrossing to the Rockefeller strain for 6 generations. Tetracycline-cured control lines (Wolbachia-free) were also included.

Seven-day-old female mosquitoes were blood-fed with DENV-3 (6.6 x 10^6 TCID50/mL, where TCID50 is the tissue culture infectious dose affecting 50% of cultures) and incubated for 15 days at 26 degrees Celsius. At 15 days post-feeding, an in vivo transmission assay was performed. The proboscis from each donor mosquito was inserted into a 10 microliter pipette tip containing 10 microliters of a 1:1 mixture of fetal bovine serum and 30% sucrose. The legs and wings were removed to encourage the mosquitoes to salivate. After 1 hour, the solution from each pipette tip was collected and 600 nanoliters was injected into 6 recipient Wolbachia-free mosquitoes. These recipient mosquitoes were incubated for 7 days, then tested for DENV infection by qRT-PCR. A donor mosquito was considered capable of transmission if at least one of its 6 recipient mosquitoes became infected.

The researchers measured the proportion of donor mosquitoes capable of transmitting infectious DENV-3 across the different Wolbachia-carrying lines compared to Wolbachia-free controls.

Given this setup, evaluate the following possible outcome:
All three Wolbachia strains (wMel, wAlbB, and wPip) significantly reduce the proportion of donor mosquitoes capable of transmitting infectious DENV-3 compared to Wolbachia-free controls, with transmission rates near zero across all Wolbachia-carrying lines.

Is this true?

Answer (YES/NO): NO